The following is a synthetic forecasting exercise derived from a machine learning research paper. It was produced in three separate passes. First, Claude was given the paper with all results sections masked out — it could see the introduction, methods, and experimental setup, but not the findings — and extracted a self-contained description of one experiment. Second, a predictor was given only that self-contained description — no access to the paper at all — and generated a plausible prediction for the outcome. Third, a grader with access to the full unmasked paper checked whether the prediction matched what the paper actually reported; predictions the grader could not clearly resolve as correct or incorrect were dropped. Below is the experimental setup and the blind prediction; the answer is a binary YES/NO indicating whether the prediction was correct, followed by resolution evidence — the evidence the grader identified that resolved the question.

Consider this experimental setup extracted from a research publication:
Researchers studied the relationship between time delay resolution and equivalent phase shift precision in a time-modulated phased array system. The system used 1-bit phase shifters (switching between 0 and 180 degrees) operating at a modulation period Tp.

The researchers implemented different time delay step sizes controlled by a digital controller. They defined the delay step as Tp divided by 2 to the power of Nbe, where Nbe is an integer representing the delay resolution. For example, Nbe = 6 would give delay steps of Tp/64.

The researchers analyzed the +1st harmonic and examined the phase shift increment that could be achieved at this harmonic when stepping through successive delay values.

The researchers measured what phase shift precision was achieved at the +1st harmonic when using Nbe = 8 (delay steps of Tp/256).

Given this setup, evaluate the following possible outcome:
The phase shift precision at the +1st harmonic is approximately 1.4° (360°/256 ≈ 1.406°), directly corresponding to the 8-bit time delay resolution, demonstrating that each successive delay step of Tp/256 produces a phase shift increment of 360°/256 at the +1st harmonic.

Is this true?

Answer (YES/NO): NO